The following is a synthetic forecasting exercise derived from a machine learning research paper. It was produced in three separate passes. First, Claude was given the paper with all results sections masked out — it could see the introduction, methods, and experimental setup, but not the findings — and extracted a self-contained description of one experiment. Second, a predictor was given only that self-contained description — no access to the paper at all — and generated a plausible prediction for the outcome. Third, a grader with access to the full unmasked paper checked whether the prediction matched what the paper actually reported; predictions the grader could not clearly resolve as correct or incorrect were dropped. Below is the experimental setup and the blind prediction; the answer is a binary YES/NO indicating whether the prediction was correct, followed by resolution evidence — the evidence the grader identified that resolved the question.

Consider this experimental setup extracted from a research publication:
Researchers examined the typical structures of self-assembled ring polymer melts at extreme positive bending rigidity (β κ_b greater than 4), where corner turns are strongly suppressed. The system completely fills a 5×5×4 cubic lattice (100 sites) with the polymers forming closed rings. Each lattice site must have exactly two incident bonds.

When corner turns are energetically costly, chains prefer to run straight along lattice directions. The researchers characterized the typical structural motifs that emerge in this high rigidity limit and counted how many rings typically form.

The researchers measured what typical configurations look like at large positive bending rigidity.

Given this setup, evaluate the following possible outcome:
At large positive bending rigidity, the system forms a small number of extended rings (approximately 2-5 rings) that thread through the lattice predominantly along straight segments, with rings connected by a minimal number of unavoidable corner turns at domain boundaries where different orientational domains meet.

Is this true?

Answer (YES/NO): NO